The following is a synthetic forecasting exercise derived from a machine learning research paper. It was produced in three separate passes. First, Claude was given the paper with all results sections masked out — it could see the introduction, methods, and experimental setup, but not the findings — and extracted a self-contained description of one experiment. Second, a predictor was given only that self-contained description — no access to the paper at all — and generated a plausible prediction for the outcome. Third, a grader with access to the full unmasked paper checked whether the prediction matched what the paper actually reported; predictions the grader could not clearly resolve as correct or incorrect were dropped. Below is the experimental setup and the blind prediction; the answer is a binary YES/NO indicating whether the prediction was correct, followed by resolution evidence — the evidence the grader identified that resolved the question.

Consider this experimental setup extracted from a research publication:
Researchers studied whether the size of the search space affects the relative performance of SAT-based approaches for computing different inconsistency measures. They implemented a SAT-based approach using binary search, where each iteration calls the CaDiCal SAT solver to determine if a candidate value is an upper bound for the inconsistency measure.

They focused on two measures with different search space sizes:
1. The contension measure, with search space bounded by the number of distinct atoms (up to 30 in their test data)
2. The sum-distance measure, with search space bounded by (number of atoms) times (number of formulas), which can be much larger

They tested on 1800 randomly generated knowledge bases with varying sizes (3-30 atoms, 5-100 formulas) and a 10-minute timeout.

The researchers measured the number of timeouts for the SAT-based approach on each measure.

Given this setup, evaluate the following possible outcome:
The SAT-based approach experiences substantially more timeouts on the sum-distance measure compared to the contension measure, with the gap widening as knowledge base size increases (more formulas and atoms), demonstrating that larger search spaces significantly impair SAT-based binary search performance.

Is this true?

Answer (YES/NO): YES